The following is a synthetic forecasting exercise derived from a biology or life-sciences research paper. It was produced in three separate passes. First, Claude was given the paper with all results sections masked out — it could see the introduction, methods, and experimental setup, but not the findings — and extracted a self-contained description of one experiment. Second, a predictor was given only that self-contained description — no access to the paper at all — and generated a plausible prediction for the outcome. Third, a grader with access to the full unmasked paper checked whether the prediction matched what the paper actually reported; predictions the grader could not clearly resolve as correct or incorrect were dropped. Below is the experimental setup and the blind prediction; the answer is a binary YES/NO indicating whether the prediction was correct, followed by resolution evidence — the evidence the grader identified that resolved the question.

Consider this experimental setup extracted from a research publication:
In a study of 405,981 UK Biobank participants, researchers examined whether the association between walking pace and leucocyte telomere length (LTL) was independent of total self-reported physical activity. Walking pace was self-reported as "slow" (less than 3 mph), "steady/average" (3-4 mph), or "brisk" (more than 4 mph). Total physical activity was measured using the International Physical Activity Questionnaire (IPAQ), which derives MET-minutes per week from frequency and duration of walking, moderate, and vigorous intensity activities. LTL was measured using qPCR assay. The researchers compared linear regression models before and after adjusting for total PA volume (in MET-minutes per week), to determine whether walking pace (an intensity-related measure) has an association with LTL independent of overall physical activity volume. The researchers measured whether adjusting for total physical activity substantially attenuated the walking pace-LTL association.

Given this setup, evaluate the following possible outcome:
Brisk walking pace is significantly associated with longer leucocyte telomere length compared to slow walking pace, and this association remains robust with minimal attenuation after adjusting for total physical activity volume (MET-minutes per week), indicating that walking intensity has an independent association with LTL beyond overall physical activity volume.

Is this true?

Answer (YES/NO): YES